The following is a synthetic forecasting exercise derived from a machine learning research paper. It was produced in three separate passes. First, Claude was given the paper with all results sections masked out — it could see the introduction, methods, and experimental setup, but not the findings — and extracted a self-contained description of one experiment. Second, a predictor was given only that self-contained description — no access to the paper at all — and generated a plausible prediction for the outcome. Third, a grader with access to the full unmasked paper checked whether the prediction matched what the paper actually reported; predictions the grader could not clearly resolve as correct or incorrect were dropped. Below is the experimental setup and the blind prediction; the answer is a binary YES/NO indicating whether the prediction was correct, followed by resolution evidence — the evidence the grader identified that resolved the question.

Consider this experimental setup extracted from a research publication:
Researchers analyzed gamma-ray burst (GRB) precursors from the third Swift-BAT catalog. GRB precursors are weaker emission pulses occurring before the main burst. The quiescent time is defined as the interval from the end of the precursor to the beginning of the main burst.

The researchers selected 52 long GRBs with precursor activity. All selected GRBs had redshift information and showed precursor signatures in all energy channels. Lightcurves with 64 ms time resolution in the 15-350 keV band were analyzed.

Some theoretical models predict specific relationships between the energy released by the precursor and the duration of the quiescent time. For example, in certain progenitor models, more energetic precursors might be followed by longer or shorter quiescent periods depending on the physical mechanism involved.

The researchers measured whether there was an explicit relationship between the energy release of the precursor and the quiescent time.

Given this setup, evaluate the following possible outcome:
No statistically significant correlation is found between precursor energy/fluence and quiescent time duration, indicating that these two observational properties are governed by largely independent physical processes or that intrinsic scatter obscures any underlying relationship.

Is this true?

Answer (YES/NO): YES